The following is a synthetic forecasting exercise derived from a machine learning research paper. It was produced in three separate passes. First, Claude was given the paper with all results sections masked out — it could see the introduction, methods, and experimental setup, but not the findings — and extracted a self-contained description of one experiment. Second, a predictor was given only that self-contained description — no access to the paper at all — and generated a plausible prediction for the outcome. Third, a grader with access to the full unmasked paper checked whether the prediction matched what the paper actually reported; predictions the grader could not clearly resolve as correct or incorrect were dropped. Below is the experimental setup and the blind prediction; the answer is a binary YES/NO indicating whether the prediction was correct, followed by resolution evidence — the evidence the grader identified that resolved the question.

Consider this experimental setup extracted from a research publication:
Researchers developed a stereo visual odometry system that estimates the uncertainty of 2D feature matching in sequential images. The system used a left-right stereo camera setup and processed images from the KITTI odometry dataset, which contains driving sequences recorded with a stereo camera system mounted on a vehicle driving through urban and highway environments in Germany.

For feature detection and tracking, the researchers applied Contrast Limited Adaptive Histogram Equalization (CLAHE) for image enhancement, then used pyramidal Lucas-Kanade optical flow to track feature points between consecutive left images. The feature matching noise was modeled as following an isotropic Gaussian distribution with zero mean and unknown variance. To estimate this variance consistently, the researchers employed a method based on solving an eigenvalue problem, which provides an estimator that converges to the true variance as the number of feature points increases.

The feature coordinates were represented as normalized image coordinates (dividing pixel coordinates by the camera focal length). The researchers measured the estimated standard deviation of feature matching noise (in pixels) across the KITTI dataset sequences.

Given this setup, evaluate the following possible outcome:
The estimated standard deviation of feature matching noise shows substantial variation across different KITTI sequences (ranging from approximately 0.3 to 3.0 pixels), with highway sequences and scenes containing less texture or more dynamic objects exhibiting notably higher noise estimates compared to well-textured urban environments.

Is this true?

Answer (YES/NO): NO